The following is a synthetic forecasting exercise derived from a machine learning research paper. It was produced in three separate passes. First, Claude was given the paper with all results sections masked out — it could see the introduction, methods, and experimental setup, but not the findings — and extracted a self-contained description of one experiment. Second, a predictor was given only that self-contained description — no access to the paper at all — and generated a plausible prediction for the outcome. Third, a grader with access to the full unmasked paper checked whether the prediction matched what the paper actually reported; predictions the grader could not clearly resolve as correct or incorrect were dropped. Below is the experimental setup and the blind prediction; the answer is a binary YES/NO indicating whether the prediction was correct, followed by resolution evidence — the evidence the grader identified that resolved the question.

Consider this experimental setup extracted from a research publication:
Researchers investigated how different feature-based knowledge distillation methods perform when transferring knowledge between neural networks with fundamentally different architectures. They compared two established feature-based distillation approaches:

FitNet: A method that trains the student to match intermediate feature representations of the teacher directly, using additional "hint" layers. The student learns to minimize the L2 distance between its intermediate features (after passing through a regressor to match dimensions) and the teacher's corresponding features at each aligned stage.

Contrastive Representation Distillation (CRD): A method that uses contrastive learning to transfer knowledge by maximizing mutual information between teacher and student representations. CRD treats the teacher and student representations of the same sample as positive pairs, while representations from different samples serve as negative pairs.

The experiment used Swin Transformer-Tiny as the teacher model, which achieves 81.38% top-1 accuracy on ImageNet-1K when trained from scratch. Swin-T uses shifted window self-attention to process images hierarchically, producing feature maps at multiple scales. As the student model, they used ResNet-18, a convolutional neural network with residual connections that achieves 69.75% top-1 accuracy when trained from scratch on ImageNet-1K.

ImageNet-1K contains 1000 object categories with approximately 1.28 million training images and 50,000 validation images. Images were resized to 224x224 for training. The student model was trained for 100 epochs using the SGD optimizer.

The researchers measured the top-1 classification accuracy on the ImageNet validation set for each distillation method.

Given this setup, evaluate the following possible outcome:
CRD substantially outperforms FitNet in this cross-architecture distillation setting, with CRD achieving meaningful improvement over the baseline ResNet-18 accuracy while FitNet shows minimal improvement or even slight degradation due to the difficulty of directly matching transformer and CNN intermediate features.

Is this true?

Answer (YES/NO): NO